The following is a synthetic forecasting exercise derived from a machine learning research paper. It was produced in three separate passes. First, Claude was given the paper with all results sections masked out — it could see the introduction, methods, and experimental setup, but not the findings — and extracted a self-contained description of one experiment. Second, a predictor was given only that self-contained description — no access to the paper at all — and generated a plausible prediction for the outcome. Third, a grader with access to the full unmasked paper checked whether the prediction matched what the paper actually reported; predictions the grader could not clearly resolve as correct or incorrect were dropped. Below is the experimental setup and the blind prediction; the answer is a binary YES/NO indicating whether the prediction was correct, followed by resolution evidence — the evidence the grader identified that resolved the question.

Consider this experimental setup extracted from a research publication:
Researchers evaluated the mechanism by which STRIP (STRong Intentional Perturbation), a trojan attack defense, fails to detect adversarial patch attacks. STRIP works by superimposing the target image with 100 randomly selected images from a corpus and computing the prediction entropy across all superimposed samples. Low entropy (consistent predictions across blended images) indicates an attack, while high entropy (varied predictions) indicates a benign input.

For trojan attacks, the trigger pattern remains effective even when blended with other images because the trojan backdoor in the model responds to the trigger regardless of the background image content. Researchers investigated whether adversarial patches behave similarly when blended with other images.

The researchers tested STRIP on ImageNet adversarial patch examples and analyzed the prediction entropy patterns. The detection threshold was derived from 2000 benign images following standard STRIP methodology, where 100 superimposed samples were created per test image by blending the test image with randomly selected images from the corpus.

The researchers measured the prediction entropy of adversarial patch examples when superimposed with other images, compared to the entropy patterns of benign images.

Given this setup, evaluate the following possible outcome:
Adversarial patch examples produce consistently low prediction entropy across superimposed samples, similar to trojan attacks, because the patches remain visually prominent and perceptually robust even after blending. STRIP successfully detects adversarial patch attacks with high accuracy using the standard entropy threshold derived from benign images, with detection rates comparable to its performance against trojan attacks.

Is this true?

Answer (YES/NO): NO